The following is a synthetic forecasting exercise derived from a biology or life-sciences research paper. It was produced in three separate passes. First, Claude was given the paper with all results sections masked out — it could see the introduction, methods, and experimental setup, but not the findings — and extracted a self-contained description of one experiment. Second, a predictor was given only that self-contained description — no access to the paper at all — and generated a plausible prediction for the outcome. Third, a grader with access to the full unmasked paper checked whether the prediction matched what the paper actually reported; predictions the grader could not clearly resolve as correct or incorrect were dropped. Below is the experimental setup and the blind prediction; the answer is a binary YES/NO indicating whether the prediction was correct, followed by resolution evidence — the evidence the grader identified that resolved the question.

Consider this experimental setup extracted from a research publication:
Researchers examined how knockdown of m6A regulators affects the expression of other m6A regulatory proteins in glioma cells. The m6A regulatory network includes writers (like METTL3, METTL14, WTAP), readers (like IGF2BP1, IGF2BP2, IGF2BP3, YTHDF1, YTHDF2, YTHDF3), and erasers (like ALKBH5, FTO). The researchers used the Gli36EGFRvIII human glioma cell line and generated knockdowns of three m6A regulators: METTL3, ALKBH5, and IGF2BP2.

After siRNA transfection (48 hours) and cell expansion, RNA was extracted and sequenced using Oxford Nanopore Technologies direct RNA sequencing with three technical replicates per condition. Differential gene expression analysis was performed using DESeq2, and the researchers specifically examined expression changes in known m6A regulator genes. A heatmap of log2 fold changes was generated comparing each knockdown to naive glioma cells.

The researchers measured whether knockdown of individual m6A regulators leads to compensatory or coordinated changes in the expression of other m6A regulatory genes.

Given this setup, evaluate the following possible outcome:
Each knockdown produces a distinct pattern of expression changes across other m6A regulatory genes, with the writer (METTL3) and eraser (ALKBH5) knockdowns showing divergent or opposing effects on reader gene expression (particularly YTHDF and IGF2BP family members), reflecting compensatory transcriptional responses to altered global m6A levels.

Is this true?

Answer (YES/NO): NO